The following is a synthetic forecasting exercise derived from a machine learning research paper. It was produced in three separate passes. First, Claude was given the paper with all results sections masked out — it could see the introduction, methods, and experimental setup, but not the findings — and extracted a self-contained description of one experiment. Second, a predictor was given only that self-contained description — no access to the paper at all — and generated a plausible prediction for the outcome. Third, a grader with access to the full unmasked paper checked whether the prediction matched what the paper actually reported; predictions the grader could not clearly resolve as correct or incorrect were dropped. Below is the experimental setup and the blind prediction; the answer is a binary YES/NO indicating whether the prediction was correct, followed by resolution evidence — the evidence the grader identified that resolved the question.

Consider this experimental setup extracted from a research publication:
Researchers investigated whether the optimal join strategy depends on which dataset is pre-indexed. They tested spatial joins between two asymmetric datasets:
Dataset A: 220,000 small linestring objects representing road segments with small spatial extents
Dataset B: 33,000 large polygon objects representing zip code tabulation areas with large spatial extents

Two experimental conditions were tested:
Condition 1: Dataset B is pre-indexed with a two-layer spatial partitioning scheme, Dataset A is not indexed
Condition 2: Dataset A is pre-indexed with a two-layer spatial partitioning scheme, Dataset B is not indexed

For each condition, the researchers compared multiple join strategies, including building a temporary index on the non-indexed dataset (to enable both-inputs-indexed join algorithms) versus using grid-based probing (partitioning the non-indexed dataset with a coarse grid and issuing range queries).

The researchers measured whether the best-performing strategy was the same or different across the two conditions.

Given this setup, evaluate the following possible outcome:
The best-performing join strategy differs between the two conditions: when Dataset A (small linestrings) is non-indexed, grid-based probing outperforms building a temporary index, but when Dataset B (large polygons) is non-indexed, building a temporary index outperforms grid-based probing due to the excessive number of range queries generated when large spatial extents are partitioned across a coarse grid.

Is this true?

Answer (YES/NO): NO